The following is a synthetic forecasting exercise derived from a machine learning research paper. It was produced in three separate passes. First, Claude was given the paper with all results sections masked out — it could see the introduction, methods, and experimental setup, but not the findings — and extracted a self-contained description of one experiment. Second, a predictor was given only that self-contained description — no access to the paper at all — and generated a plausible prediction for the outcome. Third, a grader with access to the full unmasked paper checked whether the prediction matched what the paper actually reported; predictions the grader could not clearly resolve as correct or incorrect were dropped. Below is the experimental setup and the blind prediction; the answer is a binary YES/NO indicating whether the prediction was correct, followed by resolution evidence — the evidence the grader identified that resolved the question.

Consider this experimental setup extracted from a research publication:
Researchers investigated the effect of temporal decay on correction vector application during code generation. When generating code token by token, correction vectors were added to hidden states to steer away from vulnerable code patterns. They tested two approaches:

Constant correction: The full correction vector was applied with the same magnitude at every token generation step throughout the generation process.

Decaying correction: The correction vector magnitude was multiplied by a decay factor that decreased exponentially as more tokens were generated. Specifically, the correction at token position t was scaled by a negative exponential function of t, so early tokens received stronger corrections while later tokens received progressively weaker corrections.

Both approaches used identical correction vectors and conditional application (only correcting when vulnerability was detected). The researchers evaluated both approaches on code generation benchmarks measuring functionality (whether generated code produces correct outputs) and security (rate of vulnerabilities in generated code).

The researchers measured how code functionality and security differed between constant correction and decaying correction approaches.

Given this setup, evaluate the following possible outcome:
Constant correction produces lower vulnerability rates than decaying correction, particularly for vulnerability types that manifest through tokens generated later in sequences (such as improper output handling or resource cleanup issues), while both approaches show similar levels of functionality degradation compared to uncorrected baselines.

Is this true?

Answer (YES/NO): NO